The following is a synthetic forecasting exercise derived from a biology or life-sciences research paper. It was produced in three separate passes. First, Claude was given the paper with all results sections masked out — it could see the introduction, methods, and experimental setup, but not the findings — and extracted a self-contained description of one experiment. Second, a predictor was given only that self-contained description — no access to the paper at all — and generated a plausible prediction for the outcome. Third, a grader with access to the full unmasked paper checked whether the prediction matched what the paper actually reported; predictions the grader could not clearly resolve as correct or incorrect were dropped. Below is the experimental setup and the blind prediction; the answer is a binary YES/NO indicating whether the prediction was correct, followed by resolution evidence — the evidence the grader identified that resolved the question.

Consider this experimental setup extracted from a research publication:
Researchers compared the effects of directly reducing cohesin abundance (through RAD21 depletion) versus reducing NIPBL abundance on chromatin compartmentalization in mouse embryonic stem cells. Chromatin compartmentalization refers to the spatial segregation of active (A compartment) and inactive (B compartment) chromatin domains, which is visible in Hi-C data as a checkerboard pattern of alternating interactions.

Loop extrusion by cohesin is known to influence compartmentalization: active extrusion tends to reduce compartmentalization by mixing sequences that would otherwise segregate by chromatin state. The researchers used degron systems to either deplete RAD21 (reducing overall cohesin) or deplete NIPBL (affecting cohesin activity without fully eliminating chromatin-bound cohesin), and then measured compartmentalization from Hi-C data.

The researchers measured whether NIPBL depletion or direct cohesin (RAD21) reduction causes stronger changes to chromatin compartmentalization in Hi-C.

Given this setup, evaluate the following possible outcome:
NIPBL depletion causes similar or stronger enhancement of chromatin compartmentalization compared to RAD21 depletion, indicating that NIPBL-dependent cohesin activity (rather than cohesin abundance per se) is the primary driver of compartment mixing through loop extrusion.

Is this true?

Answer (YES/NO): YES